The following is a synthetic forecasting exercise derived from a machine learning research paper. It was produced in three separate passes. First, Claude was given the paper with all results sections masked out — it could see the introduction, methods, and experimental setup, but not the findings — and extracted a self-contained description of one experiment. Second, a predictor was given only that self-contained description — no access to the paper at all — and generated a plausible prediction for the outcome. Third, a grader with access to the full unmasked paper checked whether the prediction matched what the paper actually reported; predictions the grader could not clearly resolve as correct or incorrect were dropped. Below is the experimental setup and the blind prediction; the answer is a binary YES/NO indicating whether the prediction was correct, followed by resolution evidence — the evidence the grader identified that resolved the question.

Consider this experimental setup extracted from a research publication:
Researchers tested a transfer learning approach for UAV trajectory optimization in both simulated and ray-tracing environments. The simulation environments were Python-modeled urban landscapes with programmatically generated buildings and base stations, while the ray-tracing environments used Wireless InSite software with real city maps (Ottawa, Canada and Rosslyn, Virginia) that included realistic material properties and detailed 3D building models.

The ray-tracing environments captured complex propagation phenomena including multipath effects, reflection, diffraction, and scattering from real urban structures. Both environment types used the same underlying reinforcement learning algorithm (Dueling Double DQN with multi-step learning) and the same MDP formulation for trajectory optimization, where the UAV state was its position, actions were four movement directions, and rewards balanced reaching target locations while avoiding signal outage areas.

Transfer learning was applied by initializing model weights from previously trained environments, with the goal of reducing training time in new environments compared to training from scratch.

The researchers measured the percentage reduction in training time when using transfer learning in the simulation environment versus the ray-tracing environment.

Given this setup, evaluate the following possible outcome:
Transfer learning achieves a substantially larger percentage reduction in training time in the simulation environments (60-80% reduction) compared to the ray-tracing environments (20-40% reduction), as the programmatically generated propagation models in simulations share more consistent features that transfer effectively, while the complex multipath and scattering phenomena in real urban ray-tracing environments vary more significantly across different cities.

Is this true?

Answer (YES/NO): NO